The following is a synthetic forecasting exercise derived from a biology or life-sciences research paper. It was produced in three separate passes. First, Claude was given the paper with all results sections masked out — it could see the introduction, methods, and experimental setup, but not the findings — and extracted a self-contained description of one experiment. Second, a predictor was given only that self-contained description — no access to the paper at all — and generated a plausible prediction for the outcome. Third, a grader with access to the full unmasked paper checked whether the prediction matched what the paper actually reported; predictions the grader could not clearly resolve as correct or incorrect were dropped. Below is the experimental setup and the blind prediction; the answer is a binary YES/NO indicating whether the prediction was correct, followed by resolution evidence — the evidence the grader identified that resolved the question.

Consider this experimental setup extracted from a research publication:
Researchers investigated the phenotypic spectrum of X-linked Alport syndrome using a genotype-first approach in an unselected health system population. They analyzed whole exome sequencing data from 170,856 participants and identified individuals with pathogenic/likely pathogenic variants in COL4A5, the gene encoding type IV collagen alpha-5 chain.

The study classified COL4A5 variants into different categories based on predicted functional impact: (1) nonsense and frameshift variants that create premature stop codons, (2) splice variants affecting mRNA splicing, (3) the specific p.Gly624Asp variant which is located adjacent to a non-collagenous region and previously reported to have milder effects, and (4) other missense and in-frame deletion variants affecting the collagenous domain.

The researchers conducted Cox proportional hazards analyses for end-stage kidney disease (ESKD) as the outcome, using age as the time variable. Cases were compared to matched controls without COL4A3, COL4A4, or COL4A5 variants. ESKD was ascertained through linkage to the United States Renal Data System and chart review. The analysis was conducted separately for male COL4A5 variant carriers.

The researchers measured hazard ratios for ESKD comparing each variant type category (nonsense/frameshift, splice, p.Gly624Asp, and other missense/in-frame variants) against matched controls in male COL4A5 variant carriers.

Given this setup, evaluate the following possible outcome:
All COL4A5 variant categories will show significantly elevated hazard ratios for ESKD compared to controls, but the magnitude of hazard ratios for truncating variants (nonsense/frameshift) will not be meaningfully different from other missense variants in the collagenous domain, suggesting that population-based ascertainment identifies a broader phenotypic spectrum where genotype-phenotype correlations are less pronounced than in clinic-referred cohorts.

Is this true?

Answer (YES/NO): NO